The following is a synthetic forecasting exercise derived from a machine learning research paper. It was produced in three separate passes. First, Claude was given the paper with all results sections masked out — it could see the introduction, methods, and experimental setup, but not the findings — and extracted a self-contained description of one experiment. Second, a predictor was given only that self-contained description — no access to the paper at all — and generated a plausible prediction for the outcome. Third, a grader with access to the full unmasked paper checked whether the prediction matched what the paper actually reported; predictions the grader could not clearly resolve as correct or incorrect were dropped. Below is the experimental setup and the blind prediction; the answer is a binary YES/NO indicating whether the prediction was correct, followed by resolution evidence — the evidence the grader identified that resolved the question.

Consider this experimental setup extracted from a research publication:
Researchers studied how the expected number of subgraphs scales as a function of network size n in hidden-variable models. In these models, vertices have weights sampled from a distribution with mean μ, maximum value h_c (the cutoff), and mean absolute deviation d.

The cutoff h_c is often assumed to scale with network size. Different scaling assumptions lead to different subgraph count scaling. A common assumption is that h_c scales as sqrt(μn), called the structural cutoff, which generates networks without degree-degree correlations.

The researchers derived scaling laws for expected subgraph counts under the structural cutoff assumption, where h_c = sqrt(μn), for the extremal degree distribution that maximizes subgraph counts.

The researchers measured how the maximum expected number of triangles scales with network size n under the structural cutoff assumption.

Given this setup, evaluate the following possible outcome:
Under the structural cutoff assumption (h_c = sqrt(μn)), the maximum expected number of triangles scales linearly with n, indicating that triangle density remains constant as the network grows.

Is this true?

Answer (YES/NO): NO